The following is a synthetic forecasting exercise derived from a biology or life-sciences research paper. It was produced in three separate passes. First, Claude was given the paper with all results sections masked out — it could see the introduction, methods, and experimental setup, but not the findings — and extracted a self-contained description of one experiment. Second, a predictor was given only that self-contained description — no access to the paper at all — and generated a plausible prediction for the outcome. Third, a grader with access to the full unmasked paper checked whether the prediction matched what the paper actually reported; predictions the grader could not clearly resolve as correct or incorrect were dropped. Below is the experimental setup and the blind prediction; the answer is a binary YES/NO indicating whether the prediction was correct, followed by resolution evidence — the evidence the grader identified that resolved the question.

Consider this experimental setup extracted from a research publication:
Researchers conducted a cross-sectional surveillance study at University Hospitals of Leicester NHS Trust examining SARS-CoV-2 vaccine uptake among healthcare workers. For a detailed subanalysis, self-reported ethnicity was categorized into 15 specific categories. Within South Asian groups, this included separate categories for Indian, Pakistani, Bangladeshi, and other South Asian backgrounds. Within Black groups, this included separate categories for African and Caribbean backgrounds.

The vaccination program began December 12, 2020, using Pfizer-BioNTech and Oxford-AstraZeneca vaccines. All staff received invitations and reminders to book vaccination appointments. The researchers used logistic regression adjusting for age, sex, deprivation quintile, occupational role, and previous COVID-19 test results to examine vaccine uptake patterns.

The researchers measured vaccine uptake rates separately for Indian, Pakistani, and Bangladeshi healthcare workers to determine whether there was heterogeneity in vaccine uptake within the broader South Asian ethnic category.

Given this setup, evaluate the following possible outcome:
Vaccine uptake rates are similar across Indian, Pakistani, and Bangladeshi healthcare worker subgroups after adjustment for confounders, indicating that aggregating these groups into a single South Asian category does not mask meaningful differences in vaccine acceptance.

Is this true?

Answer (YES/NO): NO